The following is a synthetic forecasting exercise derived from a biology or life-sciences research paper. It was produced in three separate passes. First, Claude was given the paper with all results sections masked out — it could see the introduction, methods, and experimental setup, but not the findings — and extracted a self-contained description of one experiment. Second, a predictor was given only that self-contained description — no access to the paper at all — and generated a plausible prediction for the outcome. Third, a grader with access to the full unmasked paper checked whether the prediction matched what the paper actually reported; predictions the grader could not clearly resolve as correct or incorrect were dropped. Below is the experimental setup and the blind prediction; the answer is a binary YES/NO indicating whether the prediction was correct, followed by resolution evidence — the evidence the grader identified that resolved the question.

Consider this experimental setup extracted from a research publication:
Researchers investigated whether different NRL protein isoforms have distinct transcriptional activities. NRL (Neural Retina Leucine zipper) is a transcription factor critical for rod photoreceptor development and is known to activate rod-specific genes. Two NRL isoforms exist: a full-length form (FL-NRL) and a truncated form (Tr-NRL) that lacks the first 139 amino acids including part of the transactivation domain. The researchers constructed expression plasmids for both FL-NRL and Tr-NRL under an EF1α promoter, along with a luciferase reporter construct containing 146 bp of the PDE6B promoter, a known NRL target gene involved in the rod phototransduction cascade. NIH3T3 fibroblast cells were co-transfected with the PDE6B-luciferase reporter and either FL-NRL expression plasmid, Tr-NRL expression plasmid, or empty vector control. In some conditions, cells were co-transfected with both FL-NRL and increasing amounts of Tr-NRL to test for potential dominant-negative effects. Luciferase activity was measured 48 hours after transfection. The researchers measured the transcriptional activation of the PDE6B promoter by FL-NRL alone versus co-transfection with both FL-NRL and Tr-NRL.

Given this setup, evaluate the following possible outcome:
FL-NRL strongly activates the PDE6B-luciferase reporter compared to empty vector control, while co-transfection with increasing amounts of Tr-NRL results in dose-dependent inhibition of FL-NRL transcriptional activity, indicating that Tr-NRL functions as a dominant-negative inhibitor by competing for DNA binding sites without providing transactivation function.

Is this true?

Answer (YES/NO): YES